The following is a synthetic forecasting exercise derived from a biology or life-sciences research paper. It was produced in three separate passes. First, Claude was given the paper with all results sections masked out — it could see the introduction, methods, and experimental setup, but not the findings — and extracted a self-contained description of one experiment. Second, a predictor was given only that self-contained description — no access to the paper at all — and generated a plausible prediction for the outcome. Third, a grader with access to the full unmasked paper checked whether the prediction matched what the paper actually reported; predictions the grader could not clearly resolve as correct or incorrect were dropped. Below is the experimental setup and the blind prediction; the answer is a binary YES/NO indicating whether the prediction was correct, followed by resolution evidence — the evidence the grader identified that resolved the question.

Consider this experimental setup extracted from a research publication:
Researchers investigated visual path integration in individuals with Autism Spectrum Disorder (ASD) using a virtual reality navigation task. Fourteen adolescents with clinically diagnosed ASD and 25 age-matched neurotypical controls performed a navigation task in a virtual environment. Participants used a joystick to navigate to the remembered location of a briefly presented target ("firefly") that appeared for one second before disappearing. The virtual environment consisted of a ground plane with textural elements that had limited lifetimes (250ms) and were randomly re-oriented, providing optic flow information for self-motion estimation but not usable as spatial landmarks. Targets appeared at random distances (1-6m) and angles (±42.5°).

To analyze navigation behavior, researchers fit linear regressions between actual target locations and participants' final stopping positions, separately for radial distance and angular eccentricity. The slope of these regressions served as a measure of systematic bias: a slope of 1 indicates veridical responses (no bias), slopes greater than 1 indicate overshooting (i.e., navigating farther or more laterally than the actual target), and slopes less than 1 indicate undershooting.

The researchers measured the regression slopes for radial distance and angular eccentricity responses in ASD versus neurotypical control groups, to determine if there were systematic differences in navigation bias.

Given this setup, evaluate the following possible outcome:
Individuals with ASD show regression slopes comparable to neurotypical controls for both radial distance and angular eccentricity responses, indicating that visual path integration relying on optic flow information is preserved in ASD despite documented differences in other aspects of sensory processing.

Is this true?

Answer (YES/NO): YES